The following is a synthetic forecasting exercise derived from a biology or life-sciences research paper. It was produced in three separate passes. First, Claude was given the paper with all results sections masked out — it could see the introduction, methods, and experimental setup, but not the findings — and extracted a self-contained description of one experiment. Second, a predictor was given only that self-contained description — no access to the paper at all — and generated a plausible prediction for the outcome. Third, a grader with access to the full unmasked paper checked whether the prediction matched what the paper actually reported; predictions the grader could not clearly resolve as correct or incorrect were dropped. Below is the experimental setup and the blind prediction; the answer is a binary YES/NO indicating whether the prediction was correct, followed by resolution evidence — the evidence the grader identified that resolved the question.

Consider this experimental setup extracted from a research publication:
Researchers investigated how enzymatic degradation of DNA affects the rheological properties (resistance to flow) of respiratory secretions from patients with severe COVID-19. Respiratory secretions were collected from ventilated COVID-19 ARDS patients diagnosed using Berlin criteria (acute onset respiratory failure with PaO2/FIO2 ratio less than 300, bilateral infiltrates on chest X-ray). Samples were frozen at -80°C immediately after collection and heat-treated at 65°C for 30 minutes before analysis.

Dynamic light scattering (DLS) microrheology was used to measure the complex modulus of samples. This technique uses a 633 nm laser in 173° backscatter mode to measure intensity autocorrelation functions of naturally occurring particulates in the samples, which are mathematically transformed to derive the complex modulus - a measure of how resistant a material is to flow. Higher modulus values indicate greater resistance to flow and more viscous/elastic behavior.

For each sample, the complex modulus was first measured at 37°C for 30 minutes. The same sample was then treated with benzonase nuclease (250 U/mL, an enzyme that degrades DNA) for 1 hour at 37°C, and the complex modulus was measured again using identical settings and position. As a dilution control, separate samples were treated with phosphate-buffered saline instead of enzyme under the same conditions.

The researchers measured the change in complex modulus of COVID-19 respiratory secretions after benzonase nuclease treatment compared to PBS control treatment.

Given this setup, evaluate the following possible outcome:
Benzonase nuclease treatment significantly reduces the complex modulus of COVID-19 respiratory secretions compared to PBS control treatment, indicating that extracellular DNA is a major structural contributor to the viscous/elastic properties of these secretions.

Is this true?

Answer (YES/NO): NO